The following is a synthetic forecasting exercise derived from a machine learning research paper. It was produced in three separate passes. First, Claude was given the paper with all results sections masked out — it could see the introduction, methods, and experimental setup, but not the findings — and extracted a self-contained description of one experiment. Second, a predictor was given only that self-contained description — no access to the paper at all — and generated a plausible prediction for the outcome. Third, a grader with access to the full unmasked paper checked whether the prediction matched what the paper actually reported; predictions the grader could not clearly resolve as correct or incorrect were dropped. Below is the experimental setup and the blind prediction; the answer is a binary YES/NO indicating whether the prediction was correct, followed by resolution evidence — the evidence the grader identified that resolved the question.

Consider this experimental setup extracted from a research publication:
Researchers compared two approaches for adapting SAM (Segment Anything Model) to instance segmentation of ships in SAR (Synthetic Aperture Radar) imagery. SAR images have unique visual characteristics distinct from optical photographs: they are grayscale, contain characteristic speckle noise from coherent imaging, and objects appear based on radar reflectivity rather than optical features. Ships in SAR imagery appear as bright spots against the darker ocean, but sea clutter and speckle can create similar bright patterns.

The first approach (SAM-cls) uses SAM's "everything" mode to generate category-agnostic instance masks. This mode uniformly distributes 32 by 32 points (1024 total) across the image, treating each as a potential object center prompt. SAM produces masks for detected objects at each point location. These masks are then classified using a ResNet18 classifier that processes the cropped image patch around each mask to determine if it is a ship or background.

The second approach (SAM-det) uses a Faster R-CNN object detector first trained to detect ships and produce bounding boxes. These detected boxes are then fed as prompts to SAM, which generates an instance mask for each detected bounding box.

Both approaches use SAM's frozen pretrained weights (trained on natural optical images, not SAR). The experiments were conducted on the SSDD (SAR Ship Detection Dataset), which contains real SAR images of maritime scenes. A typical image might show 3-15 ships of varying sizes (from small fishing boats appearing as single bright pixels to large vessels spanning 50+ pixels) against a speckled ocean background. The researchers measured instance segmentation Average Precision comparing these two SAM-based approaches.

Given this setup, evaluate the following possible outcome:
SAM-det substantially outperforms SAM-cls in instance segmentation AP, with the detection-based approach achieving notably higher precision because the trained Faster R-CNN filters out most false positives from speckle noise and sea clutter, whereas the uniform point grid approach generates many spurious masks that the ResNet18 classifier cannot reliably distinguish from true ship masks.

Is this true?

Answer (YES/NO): NO